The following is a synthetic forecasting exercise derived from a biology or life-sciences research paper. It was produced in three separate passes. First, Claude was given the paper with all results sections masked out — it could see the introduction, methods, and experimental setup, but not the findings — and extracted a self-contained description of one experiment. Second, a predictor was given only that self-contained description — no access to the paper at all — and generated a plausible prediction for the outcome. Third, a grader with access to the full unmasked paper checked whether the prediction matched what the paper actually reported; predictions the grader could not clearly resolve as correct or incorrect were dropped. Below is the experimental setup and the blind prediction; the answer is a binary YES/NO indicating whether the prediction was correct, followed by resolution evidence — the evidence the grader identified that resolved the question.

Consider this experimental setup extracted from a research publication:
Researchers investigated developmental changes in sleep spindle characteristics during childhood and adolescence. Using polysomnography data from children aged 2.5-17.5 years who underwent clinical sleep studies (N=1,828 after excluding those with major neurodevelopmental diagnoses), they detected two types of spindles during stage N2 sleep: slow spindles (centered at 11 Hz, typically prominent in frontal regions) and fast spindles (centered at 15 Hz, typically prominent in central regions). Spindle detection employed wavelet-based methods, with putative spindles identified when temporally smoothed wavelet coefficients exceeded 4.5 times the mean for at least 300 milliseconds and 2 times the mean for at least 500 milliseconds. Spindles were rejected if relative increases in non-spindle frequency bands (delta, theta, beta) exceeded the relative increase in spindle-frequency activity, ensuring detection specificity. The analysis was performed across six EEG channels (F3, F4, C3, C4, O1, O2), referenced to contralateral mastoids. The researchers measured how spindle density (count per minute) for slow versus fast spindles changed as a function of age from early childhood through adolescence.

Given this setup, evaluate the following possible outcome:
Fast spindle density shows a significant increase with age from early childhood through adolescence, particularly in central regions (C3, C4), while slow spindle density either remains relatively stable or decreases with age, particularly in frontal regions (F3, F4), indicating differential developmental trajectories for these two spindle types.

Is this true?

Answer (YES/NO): NO